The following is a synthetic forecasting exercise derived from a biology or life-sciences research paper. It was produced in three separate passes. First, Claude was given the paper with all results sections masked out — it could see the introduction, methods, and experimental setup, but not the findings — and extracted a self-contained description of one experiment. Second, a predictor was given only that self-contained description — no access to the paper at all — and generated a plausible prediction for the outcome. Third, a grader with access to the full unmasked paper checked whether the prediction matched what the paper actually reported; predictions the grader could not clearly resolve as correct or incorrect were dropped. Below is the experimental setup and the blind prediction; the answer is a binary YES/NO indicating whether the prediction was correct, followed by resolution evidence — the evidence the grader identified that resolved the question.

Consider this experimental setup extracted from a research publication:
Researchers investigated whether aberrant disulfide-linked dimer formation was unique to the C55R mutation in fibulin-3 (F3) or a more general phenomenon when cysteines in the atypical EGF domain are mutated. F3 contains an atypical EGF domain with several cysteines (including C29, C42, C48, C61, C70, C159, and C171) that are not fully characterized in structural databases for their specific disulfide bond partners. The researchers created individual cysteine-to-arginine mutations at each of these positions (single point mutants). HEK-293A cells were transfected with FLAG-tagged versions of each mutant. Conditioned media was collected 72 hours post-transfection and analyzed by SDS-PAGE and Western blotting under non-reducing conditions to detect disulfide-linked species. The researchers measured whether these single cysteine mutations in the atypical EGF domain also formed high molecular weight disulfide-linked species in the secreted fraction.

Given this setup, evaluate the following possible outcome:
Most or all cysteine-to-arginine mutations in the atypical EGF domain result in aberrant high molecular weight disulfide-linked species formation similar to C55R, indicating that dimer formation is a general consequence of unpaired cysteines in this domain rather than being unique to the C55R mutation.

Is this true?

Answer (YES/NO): NO